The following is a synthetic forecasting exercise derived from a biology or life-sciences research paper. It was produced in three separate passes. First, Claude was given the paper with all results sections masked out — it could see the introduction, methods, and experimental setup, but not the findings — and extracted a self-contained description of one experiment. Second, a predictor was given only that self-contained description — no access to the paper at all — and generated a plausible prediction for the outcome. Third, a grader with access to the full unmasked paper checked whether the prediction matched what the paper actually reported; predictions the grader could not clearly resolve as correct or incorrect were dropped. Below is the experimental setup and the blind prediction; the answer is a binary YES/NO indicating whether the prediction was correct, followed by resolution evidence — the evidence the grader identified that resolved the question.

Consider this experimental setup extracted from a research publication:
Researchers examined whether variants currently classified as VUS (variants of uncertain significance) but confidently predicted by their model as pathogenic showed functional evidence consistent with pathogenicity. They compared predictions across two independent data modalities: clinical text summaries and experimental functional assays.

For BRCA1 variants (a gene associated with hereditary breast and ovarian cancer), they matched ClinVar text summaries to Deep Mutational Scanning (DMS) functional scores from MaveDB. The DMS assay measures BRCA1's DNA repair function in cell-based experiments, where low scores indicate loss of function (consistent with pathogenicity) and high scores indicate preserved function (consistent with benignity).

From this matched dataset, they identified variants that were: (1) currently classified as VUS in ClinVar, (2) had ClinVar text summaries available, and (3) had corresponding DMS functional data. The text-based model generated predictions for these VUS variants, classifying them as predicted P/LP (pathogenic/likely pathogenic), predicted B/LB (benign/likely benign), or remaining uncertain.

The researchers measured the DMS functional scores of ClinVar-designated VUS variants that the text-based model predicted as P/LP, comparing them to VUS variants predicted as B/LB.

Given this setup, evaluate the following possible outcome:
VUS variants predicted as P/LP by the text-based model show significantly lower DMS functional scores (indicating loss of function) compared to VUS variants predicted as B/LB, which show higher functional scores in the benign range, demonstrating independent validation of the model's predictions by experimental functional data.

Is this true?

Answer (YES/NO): NO